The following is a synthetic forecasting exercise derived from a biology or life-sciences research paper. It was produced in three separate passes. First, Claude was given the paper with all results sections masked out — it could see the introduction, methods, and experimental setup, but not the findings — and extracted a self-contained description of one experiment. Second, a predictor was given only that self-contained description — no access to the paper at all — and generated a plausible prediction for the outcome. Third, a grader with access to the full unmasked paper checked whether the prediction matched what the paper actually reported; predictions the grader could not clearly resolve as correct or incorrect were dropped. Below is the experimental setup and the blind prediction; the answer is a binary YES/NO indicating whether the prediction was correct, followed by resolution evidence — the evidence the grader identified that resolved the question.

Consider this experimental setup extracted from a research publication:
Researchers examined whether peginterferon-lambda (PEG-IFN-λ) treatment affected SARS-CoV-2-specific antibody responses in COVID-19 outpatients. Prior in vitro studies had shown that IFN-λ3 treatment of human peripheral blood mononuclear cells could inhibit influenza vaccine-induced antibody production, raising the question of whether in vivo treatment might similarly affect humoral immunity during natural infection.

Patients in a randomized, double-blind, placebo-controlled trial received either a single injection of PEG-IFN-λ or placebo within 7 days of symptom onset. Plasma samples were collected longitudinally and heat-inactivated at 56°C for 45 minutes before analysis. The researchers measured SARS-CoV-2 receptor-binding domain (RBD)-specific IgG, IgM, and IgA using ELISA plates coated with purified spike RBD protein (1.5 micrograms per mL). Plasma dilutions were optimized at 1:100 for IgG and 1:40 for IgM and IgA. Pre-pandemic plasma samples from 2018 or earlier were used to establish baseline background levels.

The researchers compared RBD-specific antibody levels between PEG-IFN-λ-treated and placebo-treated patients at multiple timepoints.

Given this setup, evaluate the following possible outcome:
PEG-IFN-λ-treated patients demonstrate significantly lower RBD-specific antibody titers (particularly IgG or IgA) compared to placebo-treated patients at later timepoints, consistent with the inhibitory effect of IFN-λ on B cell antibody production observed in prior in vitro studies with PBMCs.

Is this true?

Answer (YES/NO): NO